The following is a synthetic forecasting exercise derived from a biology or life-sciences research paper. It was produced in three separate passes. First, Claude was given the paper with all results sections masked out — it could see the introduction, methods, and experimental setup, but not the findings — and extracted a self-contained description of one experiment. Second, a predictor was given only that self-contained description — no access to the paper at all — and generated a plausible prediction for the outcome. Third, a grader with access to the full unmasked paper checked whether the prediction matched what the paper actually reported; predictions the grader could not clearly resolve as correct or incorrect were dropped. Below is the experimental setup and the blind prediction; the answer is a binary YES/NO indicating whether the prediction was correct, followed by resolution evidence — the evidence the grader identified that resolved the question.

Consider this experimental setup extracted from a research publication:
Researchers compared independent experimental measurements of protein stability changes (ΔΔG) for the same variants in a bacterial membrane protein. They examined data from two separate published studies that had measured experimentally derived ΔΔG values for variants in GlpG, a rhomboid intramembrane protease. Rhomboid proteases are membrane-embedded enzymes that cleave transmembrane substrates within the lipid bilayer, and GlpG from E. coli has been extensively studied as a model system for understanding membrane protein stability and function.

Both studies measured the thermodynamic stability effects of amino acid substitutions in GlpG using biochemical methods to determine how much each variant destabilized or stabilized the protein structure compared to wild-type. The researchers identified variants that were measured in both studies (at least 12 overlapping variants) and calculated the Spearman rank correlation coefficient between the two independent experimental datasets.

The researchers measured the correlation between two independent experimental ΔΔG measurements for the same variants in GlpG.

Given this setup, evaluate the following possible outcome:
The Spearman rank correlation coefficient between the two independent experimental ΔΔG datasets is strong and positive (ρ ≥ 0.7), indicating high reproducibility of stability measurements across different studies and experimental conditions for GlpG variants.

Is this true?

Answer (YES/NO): NO